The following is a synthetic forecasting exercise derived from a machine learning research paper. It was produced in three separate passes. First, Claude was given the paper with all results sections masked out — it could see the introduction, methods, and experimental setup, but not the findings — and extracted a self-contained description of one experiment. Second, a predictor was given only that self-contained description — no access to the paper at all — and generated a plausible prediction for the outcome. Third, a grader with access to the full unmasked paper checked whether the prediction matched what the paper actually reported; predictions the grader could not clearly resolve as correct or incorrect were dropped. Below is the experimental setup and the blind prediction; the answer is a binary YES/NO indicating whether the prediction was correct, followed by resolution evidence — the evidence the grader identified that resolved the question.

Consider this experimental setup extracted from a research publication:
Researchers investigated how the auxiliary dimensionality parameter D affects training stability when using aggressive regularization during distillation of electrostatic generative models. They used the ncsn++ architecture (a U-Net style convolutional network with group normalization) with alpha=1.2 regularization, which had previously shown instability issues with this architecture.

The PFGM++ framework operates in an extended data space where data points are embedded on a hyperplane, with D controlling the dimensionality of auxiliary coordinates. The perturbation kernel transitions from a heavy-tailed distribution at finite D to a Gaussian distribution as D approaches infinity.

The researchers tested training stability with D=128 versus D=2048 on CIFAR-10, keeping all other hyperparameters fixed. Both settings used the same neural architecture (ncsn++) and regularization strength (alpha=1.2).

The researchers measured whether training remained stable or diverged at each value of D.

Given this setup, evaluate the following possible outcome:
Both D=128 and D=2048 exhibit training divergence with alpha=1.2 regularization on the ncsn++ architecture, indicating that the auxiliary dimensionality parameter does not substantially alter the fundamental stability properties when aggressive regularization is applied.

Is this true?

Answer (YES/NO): NO